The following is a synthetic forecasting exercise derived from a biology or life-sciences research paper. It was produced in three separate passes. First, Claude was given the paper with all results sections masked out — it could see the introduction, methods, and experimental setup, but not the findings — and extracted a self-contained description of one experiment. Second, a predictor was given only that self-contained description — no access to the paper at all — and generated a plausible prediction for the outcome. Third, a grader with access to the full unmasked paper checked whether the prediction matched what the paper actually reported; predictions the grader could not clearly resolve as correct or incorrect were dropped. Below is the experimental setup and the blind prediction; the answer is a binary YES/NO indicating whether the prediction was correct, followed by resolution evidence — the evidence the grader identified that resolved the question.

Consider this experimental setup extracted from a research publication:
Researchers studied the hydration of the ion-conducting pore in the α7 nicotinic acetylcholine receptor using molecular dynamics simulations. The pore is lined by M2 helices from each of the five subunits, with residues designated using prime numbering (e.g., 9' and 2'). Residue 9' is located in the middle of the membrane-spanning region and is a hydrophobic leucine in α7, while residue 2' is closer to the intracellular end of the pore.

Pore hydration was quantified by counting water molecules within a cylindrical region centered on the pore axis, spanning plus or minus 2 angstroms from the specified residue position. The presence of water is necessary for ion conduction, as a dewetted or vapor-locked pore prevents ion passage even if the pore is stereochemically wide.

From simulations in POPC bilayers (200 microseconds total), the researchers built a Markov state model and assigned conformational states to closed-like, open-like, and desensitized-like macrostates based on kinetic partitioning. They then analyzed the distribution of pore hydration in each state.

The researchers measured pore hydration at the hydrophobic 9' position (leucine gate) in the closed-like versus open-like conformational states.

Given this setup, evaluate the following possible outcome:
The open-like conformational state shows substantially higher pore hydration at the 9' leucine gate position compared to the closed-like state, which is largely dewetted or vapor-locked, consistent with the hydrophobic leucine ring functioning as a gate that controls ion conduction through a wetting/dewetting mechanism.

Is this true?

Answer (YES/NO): YES